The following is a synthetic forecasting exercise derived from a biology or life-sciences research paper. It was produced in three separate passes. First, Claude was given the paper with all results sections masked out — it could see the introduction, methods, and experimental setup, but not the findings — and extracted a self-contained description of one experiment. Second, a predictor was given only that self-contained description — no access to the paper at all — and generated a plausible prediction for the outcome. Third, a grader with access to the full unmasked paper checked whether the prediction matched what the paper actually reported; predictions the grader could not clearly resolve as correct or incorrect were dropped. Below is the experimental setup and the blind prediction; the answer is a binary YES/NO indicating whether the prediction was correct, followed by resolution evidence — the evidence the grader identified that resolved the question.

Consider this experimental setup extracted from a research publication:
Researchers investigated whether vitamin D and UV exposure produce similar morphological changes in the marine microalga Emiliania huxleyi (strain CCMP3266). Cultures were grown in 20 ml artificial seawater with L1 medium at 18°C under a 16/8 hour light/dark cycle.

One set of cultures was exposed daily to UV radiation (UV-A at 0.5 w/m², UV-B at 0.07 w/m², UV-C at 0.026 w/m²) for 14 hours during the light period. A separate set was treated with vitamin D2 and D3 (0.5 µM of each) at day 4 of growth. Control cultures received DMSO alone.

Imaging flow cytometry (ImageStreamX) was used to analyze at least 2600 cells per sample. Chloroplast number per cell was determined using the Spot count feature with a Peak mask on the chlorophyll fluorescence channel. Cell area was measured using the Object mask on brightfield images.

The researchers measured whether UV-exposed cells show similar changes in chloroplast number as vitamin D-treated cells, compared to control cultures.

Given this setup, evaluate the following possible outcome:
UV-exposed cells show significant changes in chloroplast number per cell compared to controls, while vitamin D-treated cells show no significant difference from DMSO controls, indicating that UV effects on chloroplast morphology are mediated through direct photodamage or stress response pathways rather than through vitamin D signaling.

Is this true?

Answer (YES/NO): NO